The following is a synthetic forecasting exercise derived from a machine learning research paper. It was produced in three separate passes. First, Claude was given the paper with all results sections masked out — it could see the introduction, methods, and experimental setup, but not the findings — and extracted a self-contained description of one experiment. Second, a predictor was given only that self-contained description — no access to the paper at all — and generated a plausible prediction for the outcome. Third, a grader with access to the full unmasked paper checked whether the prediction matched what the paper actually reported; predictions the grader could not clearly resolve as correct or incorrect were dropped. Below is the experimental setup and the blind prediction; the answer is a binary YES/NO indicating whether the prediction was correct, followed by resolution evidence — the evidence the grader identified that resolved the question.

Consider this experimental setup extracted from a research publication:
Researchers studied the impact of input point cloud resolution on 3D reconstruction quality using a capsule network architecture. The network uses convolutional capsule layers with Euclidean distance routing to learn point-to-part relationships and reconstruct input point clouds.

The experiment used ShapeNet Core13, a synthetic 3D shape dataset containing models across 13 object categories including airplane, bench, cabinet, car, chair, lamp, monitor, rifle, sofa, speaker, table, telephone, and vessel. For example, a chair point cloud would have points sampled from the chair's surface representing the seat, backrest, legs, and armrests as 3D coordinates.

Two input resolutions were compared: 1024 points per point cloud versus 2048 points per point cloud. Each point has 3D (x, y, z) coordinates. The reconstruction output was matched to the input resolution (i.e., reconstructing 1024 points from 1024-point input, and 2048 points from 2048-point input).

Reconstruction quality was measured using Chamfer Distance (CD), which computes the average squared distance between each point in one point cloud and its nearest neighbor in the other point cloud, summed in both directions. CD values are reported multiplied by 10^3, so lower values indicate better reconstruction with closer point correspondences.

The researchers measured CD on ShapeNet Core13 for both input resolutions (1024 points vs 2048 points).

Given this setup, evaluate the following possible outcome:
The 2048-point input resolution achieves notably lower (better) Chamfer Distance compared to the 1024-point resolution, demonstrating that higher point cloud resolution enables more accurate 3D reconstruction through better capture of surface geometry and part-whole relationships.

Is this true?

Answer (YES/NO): YES